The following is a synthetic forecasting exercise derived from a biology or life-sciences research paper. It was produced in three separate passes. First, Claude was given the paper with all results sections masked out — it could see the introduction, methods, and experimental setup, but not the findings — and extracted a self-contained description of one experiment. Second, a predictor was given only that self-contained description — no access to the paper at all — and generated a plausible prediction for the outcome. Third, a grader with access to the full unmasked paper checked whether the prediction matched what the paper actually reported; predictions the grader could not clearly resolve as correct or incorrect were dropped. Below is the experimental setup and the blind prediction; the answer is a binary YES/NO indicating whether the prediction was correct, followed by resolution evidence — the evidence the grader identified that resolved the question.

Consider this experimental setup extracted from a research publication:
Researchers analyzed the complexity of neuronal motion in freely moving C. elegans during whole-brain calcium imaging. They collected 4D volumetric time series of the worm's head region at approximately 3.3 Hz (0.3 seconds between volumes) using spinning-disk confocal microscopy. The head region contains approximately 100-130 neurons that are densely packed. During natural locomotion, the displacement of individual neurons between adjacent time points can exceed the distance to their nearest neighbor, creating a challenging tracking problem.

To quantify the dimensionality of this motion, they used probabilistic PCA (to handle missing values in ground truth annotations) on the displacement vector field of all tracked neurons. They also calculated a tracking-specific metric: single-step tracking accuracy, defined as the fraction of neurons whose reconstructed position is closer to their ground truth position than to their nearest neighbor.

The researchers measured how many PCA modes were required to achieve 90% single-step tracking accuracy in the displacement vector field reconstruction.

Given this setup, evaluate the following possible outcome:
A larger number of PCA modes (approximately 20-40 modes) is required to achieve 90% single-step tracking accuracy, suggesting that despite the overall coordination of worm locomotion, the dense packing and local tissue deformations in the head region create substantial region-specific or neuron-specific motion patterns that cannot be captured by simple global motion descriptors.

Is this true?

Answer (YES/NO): YES